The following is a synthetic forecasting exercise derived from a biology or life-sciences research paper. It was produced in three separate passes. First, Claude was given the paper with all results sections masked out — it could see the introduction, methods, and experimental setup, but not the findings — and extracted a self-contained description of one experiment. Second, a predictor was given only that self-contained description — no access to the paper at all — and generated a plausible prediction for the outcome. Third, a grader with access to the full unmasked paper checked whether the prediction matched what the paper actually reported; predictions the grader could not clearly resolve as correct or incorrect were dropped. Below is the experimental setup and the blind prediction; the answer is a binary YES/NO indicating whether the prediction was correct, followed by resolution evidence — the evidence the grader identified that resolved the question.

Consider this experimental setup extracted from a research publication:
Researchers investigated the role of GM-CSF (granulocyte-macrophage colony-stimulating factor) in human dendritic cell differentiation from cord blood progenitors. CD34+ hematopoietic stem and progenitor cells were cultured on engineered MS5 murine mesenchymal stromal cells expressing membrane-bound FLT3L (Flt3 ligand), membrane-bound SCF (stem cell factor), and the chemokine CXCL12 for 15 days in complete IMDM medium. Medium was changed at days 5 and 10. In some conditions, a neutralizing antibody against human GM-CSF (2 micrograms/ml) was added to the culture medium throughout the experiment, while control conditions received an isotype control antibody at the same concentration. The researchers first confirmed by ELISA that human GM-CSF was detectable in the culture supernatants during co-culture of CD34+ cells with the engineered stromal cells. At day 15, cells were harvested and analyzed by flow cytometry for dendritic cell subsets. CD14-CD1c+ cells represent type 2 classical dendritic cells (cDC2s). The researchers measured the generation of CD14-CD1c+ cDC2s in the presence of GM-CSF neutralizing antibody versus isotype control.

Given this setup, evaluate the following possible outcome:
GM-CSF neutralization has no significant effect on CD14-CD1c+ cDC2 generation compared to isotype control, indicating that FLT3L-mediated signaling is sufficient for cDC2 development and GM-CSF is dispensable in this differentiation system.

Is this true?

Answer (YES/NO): YES